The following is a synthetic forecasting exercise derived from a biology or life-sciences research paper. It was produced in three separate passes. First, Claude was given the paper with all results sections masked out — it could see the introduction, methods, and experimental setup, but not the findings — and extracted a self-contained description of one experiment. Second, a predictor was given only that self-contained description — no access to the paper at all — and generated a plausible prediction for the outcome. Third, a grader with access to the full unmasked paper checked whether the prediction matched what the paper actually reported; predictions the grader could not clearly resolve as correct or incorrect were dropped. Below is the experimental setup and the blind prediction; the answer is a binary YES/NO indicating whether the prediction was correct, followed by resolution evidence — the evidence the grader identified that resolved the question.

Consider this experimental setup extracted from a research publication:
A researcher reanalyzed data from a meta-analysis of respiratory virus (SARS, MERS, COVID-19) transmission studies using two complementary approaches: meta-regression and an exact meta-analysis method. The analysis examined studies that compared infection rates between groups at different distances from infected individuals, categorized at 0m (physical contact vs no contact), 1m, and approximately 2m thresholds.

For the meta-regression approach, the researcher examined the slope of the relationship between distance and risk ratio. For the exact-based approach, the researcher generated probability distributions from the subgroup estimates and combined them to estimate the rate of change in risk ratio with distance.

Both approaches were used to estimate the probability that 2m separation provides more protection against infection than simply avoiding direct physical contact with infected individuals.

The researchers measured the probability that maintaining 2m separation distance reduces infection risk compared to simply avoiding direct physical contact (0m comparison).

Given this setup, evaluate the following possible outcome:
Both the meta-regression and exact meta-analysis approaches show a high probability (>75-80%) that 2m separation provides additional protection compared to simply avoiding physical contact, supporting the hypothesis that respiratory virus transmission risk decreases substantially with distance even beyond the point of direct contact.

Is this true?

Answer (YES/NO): NO